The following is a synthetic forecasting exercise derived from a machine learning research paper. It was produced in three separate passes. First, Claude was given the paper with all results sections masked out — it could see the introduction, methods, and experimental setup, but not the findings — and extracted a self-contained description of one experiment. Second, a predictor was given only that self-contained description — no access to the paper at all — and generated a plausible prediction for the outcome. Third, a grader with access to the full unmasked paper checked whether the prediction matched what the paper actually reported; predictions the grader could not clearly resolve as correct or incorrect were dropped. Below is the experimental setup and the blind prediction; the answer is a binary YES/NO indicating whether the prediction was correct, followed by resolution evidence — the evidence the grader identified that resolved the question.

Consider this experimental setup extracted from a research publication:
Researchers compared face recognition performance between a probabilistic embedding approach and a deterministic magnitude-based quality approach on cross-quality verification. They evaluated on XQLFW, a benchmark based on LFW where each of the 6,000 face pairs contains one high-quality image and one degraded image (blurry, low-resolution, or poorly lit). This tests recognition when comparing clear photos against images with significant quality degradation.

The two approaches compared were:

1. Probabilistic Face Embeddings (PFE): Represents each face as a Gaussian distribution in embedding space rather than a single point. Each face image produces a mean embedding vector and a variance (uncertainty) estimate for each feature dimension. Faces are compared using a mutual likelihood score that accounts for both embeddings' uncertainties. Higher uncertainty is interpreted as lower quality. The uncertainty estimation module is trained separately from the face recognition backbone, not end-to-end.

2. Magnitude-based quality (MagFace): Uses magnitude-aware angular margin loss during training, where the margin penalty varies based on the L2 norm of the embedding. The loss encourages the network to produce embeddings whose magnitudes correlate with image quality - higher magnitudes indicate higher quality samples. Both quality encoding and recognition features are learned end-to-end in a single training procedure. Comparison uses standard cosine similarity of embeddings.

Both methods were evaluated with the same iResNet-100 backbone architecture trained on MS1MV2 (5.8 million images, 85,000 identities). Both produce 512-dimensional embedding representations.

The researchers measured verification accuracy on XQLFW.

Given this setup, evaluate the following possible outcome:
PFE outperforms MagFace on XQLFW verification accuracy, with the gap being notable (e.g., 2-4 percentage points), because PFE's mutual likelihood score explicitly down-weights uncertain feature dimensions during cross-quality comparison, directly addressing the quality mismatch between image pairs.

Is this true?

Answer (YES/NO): NO